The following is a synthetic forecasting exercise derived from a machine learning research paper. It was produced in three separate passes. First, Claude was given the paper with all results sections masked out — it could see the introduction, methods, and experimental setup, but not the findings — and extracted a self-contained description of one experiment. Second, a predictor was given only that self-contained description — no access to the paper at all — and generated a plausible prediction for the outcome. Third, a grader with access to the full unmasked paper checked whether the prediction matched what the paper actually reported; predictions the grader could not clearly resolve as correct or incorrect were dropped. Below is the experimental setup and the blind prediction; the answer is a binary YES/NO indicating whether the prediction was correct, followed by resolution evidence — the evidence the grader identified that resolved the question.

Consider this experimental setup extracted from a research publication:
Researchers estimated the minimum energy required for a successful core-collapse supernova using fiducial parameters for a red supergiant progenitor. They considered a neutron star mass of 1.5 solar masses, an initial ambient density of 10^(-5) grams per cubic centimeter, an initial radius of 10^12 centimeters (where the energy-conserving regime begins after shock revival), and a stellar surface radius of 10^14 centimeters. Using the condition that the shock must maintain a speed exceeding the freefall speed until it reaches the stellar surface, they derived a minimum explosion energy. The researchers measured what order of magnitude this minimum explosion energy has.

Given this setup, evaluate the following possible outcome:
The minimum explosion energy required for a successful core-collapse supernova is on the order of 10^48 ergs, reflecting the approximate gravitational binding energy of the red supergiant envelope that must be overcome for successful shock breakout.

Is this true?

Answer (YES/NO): NO